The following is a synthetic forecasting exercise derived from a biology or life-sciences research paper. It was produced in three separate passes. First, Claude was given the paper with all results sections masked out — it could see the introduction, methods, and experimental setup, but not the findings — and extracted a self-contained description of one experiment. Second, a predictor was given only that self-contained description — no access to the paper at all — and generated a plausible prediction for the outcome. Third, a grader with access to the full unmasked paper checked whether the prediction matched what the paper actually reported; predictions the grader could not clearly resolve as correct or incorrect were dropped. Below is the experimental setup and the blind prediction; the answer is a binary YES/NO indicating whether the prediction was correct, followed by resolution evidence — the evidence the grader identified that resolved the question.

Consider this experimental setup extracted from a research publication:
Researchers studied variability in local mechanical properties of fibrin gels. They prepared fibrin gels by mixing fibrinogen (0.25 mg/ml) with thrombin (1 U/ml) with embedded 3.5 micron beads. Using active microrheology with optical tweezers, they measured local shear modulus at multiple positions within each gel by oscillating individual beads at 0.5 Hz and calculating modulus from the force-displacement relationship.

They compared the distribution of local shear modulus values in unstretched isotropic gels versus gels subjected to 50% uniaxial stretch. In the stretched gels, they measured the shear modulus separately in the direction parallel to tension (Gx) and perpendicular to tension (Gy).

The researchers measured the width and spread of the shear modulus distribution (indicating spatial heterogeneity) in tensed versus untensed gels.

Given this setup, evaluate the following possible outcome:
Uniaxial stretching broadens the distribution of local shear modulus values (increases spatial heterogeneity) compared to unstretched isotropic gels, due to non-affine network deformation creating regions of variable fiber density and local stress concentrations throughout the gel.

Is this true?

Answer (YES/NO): YES